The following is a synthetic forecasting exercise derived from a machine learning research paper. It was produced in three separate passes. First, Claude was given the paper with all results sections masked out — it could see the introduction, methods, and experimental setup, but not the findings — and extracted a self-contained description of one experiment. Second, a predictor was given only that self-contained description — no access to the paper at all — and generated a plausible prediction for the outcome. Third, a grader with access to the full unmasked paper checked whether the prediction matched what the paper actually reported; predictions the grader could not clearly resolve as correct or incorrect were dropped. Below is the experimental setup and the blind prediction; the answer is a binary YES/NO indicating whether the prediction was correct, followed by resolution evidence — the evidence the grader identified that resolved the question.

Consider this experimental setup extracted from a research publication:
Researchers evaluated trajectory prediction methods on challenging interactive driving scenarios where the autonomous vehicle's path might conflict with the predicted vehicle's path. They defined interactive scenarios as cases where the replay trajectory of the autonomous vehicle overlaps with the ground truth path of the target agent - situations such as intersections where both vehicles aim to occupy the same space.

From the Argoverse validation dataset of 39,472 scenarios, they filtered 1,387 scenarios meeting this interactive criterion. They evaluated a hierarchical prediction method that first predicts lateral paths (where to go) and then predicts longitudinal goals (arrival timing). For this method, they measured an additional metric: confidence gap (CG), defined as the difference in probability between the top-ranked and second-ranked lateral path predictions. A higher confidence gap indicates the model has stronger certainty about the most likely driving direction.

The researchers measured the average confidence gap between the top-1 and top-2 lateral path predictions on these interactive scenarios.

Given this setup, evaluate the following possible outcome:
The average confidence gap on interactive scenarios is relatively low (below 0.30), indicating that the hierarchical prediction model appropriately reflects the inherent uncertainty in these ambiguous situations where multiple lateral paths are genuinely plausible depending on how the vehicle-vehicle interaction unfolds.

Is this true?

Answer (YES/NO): NO